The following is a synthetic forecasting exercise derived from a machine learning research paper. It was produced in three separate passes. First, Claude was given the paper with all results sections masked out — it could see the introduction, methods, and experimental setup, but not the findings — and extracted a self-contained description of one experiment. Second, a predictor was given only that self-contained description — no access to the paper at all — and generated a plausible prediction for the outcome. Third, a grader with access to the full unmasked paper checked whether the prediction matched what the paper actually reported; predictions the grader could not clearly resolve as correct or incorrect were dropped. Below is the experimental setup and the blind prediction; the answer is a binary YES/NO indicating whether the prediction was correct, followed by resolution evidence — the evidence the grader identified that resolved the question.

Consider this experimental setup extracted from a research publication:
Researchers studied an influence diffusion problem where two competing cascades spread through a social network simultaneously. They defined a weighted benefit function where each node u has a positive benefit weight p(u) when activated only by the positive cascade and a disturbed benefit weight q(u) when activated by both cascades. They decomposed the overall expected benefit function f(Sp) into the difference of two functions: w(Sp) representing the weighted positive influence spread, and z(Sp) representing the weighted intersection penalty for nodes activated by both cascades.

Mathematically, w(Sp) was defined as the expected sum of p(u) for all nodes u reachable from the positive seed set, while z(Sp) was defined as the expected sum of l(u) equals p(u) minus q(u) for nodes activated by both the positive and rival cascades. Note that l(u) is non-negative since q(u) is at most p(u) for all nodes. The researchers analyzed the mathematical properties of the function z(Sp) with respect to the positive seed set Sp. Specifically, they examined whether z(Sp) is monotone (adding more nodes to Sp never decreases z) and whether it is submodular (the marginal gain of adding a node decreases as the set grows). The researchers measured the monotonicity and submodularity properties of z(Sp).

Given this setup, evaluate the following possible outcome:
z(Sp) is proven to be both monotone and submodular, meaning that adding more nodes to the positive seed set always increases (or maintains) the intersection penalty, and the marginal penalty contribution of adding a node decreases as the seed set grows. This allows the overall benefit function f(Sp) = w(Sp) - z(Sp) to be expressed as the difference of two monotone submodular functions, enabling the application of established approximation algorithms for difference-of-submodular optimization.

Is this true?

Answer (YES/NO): YES